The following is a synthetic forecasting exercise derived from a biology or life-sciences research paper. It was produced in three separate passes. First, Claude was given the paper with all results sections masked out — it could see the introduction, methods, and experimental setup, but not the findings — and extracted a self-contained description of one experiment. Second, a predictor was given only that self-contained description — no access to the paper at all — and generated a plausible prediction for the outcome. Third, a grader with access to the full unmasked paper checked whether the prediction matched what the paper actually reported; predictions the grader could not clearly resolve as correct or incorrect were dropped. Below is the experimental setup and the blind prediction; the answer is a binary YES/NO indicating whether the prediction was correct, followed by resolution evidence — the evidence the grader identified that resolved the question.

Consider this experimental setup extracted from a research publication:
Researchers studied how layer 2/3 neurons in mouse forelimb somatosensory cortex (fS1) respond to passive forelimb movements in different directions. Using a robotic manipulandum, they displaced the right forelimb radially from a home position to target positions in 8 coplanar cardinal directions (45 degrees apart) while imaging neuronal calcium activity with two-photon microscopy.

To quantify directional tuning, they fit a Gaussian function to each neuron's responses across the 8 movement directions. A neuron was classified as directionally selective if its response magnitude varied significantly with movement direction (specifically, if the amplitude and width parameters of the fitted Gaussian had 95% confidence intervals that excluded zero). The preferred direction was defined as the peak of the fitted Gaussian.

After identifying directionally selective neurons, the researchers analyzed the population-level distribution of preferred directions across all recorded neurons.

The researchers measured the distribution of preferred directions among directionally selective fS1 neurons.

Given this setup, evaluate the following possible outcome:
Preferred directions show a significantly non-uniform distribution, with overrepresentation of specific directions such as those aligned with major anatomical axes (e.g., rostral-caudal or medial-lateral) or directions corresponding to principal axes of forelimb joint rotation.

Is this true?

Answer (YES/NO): YES